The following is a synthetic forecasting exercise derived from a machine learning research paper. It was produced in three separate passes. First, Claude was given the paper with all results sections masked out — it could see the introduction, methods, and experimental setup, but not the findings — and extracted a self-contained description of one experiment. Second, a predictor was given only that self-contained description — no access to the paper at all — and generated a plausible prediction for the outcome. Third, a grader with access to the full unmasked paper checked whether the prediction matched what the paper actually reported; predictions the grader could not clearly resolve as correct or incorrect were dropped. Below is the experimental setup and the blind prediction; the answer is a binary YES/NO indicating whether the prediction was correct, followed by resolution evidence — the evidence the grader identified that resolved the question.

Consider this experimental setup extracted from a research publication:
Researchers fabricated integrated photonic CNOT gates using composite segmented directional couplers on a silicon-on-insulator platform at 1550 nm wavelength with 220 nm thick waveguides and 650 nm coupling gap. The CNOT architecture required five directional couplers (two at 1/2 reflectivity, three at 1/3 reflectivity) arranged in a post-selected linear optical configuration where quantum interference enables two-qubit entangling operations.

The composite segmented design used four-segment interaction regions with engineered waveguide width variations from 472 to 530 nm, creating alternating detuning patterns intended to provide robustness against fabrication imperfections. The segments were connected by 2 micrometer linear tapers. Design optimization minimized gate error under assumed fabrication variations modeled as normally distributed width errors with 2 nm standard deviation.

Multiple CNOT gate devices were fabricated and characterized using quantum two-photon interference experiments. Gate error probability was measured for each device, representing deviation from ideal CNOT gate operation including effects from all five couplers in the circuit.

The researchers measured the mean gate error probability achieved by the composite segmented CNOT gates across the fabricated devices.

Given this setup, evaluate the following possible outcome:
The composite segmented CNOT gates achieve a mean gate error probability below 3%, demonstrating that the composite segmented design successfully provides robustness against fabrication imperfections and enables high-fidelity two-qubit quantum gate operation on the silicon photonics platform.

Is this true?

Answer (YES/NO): NO